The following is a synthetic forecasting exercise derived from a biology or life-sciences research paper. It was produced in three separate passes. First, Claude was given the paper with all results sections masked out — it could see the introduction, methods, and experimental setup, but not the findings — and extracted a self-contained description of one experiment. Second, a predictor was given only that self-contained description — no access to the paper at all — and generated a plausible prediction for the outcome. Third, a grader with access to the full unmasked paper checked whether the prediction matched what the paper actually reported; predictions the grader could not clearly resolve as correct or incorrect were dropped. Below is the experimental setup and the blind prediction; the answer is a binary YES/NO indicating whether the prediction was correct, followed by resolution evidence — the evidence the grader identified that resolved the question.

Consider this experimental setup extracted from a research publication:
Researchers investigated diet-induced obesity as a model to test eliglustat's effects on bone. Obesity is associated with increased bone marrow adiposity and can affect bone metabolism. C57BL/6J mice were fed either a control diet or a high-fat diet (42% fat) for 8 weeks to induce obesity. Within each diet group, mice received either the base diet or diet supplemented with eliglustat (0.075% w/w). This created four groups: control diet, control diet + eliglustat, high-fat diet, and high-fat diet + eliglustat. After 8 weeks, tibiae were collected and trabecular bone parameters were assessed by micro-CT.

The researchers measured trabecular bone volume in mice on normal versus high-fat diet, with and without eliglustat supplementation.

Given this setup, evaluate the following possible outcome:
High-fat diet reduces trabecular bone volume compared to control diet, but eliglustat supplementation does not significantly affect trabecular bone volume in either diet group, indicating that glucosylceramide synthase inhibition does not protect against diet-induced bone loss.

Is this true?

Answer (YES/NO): NO